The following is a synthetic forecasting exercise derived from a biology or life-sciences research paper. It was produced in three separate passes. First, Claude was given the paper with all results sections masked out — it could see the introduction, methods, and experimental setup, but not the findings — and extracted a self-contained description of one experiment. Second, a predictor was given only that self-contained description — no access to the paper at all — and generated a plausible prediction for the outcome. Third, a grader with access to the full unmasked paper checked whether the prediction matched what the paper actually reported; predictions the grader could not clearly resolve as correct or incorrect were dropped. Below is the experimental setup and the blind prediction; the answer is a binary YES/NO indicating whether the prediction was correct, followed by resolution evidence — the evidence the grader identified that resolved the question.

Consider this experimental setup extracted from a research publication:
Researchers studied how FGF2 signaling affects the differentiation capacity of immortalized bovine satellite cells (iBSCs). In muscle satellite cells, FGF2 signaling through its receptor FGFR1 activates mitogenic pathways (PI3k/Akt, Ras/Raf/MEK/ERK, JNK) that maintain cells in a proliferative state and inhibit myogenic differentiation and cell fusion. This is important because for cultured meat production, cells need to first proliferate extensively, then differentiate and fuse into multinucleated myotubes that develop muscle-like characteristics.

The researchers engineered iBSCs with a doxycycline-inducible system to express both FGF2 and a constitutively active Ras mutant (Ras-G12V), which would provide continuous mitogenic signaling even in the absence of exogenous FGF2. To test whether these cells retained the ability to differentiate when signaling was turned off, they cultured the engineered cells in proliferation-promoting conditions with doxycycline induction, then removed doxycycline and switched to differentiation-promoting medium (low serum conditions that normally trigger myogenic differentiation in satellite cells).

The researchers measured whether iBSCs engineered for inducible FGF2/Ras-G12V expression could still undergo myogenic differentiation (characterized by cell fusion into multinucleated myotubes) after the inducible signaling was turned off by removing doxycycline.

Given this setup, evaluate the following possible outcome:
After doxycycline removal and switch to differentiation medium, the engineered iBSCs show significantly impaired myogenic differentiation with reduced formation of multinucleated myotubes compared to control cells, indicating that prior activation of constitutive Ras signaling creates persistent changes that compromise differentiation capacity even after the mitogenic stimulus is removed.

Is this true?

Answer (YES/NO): YES